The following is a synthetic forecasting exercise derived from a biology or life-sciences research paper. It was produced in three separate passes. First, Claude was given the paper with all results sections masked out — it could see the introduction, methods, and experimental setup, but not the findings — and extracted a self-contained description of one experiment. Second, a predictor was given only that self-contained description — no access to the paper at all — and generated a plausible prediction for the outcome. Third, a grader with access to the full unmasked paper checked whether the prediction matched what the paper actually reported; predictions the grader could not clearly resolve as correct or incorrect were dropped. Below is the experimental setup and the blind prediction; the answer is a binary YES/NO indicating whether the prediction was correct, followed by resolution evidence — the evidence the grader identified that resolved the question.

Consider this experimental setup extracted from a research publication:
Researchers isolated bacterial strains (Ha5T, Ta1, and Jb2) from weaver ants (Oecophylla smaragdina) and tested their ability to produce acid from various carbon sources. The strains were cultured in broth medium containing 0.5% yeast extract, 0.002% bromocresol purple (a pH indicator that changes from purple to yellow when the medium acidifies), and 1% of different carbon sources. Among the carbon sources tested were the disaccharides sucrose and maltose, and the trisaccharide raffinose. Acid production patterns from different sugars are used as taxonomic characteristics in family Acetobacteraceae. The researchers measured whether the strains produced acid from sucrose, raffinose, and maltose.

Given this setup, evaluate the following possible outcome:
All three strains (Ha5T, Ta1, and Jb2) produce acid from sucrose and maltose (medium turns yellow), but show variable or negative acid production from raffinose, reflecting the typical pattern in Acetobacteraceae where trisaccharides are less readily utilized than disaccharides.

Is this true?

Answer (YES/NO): NO